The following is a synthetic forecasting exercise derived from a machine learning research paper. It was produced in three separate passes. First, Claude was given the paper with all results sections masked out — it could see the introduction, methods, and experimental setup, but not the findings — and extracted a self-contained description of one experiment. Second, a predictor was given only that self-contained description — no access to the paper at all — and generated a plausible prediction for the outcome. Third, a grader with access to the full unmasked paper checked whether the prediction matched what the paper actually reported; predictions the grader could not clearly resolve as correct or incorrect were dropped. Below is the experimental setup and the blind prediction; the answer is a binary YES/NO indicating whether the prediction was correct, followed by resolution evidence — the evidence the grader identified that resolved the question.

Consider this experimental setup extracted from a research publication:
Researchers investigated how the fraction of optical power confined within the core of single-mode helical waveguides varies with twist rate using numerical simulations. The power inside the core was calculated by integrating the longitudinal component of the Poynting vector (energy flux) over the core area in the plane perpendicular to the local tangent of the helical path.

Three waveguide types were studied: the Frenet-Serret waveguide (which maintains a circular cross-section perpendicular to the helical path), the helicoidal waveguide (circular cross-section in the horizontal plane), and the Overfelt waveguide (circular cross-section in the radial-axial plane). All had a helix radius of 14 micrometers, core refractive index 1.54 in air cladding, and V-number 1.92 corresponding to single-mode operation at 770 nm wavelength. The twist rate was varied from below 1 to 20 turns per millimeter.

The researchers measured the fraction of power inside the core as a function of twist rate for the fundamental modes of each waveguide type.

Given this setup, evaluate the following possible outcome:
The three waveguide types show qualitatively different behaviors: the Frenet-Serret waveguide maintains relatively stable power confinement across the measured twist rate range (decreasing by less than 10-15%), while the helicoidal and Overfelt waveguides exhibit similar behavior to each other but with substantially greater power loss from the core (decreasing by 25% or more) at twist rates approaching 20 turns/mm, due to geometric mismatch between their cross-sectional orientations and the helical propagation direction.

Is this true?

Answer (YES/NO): NO